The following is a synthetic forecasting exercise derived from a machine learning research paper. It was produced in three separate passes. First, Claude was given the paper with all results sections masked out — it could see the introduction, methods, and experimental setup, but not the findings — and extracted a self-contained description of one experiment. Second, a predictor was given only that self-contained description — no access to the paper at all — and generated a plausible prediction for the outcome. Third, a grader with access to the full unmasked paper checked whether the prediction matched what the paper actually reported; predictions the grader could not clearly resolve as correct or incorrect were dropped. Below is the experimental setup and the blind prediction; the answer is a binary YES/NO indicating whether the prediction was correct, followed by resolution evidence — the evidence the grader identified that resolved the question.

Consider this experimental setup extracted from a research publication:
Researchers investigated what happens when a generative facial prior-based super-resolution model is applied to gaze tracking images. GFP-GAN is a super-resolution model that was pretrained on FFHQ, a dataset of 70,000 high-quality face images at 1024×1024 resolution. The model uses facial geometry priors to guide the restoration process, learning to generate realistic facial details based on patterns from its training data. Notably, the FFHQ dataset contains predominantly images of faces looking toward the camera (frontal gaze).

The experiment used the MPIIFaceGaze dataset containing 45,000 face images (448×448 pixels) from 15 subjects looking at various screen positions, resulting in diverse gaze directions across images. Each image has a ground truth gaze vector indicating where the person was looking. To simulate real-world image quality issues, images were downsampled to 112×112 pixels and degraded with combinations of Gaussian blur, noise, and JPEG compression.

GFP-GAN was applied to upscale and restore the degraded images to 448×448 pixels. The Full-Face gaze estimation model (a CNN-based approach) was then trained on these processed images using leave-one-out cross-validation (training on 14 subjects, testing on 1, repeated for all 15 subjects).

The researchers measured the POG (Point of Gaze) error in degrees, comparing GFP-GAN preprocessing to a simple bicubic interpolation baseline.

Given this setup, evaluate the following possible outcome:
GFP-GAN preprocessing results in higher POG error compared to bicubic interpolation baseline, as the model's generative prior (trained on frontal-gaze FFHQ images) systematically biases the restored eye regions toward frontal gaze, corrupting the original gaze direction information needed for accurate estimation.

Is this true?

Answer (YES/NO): YES